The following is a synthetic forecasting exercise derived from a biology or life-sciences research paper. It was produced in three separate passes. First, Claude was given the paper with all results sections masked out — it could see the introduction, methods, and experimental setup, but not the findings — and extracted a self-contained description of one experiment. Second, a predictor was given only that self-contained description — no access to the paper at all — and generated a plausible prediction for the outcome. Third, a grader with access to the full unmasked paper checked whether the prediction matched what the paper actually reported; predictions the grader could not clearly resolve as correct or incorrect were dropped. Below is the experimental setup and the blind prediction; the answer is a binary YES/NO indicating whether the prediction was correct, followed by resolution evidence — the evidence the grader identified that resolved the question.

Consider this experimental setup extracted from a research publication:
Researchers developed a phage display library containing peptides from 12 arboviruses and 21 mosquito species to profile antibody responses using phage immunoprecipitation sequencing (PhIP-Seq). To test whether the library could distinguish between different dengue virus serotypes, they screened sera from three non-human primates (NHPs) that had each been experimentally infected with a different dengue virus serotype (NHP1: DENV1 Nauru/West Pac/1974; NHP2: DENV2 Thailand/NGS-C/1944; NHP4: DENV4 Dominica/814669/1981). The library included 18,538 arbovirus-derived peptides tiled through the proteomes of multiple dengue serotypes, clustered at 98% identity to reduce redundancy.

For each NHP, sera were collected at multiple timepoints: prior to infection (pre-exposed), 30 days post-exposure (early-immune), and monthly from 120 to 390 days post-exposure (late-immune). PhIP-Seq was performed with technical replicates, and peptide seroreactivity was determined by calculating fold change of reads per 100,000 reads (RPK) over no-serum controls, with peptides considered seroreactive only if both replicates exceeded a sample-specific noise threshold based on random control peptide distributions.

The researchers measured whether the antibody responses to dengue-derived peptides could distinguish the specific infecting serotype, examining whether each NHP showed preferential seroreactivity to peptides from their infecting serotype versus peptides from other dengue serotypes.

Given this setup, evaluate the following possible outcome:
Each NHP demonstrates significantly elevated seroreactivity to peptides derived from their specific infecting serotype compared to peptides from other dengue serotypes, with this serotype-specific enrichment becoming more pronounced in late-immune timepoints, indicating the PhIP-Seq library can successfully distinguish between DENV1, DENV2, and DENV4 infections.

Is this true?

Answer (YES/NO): NO